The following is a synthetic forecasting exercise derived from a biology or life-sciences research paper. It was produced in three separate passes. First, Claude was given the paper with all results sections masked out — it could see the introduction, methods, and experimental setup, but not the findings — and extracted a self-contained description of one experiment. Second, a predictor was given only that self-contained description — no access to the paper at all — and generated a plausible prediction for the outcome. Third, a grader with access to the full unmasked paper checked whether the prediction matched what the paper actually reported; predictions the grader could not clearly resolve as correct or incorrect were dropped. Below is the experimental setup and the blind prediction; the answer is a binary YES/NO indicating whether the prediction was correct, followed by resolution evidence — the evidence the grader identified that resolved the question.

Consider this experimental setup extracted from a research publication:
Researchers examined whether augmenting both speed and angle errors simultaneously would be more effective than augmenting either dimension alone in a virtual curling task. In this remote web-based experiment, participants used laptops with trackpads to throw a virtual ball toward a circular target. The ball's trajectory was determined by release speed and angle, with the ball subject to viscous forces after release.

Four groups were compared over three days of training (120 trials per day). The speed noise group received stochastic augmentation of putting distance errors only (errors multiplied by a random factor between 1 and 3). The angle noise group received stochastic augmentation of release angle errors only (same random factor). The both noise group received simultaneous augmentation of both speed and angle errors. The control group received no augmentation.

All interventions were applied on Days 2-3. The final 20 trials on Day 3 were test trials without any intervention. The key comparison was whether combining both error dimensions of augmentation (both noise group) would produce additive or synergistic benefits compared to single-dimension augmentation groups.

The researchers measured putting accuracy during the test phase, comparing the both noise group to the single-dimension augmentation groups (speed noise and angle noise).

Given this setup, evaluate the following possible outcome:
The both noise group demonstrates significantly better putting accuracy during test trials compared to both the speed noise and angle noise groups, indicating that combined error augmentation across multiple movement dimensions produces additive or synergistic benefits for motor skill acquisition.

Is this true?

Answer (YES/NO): NO